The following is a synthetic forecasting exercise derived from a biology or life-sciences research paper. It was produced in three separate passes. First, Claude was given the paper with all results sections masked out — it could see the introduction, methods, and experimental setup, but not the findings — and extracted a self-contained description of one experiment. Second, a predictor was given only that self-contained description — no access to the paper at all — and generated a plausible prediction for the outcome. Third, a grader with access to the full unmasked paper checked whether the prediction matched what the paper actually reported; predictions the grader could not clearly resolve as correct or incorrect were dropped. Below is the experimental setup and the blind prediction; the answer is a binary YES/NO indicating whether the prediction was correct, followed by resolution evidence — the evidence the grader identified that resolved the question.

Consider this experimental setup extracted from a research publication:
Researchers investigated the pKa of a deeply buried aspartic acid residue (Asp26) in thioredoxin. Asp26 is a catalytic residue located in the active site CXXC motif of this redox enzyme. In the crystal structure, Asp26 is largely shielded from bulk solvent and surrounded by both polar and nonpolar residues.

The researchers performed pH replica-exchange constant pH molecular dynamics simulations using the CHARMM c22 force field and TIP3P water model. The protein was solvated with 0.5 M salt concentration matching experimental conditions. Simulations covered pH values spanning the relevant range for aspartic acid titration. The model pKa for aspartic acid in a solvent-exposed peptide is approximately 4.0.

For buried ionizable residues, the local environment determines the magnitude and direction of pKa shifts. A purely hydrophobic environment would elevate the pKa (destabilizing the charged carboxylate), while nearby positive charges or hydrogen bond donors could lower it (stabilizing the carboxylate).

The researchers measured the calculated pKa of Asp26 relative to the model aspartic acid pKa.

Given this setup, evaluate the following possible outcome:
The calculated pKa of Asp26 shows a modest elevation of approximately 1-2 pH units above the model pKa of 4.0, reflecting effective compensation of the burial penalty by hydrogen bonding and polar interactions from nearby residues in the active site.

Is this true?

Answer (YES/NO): NO